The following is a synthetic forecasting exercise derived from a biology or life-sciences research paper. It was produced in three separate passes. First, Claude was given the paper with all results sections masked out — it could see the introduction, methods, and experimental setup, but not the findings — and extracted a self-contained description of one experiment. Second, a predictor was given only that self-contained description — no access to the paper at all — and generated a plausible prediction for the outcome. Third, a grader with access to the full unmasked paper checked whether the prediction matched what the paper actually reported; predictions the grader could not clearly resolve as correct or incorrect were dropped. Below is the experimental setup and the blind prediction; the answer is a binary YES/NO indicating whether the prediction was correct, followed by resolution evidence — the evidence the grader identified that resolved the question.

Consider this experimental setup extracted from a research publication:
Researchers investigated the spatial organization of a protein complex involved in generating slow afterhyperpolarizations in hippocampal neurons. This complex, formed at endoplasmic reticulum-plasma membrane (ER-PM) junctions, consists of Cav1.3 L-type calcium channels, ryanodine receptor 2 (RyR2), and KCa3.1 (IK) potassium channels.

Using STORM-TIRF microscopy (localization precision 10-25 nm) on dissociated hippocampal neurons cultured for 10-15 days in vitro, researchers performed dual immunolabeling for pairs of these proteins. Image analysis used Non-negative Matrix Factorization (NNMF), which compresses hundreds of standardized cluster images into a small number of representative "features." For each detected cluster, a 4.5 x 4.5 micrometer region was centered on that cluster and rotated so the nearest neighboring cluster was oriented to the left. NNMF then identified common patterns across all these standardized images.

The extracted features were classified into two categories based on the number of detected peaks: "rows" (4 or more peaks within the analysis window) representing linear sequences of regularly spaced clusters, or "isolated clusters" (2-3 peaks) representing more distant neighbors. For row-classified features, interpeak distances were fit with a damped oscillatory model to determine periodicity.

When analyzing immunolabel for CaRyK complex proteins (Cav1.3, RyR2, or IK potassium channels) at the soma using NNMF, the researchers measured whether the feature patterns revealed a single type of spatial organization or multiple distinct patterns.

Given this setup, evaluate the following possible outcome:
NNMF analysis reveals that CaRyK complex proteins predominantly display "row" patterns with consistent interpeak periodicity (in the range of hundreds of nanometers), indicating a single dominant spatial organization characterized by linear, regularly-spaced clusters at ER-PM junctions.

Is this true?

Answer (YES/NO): NO